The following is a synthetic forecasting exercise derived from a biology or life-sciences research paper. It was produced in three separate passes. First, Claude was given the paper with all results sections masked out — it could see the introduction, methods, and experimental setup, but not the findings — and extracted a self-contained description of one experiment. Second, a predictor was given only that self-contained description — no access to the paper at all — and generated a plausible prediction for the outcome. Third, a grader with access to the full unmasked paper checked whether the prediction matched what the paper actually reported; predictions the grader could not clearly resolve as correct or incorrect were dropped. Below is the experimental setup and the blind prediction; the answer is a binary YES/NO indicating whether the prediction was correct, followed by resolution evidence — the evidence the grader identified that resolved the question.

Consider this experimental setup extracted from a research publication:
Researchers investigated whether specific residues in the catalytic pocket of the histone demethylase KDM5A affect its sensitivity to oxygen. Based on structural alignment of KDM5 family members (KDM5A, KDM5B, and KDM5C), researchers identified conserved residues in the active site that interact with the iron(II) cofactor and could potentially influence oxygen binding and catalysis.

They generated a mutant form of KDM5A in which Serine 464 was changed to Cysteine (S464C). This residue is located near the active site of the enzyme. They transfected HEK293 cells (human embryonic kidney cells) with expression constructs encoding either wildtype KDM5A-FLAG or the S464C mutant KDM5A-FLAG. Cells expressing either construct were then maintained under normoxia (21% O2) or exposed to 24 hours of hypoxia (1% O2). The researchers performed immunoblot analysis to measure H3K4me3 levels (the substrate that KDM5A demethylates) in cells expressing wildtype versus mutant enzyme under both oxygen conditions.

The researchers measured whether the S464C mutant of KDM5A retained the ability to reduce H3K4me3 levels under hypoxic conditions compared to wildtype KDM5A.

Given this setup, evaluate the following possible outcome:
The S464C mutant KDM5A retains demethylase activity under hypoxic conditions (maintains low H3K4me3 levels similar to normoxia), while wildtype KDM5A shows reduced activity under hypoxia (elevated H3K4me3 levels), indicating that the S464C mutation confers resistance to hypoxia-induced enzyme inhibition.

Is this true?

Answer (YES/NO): NO